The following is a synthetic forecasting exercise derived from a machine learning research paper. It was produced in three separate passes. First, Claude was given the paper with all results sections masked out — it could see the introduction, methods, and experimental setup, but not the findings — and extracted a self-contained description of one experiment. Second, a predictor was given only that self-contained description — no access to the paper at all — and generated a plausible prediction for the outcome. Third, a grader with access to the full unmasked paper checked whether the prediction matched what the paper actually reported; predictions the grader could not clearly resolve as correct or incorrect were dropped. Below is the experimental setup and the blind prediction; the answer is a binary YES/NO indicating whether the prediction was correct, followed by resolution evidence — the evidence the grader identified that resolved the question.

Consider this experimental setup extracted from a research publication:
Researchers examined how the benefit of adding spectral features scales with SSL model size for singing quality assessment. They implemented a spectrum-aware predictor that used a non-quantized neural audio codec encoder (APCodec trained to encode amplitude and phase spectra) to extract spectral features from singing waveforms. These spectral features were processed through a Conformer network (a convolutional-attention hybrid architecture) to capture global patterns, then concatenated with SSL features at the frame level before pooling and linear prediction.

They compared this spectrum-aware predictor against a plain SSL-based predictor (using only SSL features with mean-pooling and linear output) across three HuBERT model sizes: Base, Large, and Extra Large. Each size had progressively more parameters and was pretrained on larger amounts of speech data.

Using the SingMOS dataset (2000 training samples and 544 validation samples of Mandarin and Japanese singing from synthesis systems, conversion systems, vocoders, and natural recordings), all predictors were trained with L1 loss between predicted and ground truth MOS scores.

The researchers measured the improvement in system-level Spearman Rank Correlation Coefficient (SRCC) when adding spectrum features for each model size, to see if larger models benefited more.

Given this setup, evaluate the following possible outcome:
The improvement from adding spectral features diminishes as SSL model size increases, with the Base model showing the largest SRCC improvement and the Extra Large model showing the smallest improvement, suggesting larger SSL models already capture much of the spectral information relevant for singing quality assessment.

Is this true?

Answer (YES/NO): NO